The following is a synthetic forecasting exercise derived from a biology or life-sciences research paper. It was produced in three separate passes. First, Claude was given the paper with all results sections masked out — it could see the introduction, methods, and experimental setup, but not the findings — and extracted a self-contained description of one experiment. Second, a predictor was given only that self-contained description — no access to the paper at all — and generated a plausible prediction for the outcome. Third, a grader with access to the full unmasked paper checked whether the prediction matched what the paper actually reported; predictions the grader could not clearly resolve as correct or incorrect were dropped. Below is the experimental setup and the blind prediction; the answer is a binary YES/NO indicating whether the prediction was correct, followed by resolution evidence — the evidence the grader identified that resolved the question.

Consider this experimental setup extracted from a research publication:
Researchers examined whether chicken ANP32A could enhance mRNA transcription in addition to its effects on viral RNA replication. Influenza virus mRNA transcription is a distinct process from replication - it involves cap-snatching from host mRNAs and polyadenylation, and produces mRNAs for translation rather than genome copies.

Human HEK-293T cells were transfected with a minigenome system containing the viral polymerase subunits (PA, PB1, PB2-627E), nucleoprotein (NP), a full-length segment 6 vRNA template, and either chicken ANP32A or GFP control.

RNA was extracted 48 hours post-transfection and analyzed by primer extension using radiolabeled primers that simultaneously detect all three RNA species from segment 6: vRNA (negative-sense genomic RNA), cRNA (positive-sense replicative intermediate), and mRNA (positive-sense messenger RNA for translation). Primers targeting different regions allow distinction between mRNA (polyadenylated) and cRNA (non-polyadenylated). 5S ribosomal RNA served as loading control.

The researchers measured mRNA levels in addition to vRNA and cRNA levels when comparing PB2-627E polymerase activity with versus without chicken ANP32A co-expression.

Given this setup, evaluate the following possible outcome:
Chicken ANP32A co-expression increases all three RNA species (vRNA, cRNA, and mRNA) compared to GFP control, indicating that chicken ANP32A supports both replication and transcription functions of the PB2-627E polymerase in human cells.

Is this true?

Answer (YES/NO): NO